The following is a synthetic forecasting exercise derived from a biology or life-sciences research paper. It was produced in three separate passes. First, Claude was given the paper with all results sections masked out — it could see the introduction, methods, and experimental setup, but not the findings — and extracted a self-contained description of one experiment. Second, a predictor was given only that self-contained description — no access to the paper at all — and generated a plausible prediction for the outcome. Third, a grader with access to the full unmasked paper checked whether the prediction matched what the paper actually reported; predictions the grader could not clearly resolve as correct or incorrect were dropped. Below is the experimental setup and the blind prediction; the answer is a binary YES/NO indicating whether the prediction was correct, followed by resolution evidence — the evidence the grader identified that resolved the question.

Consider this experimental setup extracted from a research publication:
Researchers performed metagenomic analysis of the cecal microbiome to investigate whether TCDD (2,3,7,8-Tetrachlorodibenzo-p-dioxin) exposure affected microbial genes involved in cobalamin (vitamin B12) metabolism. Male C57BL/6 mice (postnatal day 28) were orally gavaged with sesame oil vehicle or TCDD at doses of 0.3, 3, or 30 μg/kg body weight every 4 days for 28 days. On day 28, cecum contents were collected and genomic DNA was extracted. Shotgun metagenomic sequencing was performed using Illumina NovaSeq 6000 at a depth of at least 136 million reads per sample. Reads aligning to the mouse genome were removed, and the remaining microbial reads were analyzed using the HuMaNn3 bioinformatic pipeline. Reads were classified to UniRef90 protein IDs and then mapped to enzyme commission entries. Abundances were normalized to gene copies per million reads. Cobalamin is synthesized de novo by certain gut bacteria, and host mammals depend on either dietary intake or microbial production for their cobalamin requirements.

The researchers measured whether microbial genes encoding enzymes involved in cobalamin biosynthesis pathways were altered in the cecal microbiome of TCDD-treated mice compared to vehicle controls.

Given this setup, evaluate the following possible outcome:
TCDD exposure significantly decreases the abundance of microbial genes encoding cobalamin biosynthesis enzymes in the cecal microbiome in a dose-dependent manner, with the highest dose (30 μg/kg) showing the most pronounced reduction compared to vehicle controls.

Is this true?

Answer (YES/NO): NO